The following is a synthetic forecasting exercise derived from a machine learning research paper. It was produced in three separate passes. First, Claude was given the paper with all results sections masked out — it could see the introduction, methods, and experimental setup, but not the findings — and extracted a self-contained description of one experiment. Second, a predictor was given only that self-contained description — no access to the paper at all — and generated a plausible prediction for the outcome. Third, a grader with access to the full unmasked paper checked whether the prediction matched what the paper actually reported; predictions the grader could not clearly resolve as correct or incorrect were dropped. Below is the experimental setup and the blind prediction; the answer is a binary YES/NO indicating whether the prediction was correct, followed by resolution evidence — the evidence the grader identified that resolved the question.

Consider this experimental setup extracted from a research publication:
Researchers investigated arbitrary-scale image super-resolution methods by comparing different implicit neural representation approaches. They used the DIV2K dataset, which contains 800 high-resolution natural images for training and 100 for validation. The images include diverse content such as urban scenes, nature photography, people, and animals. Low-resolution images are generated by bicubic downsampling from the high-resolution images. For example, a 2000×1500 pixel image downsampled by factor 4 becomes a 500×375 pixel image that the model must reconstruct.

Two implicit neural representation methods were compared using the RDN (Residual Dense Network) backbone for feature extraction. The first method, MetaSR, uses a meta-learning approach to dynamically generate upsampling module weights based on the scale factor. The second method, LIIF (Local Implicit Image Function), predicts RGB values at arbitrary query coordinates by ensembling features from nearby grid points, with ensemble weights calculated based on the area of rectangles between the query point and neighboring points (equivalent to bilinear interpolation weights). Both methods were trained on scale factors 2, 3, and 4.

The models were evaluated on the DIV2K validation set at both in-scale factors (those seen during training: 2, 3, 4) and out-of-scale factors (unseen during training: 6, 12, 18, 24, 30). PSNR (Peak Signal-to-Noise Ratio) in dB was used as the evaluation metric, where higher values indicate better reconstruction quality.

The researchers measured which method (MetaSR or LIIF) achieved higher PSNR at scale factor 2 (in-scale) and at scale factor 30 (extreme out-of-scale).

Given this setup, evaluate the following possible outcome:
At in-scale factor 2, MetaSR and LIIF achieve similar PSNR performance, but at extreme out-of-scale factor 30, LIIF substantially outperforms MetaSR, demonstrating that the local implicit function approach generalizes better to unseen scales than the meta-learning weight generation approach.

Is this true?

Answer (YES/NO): NO